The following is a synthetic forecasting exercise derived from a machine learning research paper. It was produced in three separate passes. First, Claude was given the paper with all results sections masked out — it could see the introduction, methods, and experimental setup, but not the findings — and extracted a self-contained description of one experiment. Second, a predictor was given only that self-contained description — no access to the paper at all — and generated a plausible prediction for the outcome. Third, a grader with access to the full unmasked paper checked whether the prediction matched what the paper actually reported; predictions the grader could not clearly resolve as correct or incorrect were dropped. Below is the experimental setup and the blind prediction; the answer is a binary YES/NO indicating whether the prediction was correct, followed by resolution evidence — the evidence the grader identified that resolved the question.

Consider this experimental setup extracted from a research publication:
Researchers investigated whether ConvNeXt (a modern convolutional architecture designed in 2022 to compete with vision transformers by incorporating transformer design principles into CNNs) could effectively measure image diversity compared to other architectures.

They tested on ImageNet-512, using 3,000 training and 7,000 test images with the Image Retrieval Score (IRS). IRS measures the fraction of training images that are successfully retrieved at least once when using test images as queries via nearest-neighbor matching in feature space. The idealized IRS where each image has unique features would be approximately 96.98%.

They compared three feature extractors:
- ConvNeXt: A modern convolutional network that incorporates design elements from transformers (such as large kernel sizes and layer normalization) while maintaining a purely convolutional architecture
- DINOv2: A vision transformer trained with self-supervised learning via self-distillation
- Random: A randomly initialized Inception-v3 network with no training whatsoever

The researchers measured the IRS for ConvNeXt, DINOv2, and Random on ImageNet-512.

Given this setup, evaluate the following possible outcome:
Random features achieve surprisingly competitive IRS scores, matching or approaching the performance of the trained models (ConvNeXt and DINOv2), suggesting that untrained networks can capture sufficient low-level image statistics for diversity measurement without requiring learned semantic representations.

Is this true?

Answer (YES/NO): NO